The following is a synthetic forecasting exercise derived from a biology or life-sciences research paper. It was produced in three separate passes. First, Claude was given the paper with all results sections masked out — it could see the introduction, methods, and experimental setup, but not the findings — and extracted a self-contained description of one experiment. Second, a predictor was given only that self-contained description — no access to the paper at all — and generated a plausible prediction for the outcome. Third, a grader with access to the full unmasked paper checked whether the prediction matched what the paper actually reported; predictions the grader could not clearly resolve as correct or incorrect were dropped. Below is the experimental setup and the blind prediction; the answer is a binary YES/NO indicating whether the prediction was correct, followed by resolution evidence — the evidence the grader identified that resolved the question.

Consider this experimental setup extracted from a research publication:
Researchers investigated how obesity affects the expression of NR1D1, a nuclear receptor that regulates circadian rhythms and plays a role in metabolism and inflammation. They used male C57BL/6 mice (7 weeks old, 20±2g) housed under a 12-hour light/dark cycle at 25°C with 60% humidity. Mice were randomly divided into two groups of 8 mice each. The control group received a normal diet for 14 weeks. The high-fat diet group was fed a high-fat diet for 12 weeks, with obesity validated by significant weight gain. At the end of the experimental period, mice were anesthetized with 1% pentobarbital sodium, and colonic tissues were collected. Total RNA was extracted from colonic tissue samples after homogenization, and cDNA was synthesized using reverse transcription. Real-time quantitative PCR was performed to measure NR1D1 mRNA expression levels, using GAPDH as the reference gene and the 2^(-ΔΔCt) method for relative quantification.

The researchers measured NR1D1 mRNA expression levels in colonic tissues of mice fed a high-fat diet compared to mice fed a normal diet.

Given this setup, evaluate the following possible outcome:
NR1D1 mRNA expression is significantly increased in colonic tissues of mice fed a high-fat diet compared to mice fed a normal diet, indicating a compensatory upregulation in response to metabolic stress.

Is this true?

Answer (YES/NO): NO